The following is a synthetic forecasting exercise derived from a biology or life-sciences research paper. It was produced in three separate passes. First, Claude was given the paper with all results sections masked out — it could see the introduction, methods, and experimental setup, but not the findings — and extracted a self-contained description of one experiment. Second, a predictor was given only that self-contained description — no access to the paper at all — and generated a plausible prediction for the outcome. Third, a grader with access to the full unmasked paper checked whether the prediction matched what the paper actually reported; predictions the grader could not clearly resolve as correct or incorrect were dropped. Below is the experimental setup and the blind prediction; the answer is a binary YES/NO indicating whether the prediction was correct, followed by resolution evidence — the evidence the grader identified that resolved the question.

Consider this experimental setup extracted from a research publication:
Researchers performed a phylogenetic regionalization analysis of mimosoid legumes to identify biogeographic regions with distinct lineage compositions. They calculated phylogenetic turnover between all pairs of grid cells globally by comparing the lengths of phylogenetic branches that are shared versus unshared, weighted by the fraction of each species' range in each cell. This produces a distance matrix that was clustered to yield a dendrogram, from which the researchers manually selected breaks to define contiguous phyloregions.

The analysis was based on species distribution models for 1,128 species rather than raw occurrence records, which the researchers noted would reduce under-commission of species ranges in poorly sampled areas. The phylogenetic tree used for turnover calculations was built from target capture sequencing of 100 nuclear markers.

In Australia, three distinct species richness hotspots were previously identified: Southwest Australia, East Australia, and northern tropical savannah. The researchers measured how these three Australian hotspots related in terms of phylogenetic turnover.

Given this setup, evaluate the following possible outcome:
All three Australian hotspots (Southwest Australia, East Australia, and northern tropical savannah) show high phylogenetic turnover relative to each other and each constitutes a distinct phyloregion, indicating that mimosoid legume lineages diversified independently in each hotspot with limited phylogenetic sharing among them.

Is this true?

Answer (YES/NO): NO